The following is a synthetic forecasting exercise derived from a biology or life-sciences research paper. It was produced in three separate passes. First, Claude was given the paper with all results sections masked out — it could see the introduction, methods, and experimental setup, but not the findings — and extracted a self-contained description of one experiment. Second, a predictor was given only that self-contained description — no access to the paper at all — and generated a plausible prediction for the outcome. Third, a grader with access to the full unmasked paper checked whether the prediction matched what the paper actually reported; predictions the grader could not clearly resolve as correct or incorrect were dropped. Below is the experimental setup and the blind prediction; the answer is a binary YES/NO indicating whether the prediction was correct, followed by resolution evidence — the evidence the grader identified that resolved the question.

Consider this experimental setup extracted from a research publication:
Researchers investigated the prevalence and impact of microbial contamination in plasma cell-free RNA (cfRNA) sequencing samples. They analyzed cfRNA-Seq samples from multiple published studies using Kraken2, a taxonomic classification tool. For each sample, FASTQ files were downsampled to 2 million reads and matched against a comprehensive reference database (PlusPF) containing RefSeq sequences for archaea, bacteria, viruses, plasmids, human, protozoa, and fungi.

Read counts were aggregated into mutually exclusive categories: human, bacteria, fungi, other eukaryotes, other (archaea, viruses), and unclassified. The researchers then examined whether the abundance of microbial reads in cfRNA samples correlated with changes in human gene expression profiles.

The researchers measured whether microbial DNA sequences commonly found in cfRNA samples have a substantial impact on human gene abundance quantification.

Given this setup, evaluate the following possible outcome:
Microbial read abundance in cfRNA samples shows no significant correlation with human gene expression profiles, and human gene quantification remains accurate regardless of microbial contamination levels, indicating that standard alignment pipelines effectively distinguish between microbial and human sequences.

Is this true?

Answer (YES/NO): YES